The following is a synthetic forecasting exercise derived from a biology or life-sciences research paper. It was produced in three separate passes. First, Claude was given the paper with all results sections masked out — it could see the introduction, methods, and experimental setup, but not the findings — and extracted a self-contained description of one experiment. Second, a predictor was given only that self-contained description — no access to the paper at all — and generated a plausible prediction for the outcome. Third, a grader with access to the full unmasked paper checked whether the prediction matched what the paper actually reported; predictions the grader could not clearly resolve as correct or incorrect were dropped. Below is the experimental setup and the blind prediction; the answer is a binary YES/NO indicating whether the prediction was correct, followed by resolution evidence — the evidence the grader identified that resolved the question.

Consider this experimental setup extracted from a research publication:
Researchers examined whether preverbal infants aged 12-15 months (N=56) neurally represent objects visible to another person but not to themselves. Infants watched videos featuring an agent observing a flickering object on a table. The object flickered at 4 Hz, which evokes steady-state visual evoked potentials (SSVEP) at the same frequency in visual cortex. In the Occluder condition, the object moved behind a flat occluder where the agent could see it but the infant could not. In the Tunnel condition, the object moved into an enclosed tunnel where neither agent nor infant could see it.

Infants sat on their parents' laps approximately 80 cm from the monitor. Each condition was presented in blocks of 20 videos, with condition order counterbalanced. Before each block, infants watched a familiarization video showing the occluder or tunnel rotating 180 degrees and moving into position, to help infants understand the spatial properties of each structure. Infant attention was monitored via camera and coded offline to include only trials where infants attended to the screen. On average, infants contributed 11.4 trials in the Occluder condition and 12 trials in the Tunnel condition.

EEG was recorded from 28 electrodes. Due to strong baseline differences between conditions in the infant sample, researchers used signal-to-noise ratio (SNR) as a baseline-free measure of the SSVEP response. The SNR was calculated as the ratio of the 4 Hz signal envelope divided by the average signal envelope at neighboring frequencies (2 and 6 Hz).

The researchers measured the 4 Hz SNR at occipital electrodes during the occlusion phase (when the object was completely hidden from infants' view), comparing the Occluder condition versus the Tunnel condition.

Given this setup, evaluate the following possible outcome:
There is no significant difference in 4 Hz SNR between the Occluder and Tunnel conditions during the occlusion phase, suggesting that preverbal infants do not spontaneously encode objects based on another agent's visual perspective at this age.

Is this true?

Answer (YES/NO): NO